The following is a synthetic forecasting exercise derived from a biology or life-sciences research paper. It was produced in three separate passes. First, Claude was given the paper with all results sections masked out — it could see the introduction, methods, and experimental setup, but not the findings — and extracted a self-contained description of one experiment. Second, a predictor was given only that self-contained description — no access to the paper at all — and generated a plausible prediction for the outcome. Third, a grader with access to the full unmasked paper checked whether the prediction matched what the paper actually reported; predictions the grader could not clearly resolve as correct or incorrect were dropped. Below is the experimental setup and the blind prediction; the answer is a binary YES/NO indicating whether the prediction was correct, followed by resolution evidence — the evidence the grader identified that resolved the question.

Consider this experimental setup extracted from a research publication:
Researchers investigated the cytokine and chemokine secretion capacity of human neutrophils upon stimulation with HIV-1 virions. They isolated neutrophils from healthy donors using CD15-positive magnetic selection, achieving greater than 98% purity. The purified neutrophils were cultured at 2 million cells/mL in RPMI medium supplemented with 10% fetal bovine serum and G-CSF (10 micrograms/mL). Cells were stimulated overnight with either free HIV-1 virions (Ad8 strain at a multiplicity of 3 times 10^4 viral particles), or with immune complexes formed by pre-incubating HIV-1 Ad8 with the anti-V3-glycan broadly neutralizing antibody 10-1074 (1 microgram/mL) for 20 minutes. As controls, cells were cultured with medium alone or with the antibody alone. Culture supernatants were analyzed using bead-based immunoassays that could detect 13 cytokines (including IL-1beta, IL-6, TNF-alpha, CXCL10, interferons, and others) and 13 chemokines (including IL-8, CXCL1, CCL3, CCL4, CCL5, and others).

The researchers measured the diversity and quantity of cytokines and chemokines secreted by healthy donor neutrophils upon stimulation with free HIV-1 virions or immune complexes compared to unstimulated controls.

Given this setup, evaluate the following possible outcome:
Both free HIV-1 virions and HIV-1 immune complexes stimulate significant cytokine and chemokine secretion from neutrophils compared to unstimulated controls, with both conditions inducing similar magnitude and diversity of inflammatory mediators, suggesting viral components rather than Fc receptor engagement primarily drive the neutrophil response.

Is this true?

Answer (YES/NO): NO